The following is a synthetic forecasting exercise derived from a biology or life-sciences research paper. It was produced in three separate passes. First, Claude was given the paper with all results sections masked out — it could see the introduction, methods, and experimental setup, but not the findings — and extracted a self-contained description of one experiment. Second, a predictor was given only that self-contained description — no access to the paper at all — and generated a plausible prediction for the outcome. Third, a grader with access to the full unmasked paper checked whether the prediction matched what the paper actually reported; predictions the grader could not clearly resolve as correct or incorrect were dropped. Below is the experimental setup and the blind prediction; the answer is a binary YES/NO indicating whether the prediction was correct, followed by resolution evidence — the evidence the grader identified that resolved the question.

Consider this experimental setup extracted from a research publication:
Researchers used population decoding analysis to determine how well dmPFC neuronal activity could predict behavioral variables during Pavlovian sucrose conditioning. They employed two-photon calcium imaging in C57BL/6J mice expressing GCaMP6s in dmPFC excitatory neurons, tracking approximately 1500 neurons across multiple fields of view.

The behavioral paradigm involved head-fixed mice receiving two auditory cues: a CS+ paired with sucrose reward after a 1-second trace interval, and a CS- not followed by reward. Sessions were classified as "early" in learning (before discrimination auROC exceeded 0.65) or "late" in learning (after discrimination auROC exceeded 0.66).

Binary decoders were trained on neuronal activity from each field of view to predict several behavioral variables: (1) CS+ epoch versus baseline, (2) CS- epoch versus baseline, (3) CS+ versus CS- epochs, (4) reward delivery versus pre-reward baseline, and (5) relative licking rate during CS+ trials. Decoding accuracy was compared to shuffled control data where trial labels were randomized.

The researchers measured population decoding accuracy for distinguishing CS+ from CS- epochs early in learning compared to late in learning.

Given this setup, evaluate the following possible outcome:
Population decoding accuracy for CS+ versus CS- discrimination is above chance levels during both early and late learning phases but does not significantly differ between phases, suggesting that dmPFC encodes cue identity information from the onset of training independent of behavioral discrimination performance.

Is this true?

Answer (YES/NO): YES